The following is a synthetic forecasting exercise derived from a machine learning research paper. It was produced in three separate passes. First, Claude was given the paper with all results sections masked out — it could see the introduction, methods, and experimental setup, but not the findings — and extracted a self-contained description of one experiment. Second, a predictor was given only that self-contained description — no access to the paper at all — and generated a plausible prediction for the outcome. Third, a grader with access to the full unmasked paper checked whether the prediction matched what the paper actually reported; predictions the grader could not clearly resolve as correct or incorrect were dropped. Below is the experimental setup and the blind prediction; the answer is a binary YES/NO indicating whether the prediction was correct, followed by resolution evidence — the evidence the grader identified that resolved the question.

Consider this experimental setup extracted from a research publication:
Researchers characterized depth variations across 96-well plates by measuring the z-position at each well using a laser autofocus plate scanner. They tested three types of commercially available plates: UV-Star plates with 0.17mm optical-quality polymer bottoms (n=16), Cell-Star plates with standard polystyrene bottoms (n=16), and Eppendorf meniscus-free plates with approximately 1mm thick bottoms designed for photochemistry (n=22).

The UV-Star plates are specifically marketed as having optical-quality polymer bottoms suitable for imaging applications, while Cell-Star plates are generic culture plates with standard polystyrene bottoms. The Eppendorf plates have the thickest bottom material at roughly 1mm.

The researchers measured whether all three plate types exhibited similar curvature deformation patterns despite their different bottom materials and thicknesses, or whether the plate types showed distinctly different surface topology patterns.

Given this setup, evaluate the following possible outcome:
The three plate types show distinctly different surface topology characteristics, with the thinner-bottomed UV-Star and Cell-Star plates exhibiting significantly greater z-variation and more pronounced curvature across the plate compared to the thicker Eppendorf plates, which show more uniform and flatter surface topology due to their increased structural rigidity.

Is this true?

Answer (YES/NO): NO